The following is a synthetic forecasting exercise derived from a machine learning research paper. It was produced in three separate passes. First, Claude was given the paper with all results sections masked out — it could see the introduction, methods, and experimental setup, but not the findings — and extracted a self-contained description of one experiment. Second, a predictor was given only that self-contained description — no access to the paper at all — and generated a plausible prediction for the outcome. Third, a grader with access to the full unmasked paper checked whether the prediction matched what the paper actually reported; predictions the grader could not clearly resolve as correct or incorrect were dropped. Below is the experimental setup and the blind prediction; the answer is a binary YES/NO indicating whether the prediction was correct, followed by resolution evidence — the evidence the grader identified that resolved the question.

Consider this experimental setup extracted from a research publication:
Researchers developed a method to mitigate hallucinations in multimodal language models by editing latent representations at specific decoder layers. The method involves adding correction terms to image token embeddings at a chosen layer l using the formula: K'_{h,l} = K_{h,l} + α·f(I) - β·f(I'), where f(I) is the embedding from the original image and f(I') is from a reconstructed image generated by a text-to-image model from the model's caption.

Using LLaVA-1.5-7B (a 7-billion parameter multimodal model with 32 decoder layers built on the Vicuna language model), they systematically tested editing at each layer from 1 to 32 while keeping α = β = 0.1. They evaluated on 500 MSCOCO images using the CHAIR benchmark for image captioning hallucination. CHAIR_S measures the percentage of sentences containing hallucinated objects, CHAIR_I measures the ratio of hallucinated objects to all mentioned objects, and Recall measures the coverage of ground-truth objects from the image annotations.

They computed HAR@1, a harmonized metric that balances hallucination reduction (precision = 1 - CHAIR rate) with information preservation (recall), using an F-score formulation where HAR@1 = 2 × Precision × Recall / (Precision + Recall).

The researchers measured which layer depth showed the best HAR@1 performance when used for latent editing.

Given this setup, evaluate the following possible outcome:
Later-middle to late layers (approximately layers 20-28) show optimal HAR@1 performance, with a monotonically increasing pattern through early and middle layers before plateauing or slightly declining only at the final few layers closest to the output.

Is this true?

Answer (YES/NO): NO